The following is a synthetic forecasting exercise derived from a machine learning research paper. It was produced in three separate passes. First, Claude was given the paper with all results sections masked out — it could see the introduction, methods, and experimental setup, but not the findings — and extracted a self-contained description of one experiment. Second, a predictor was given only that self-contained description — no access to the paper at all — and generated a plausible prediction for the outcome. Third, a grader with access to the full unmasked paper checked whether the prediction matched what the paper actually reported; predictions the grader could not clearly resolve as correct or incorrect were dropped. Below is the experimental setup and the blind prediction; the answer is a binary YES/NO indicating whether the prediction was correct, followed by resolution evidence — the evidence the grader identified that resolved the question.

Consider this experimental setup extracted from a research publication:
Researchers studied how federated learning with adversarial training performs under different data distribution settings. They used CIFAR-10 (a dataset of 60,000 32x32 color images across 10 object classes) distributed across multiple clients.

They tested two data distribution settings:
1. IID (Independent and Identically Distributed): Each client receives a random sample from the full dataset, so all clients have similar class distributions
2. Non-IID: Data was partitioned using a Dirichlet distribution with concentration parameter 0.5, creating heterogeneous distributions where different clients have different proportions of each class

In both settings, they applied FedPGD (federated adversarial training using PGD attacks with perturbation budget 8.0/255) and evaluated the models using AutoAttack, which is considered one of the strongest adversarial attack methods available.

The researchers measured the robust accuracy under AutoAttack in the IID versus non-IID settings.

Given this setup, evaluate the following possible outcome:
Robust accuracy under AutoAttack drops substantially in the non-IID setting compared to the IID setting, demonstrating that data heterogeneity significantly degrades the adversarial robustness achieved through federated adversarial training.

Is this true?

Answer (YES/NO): NO